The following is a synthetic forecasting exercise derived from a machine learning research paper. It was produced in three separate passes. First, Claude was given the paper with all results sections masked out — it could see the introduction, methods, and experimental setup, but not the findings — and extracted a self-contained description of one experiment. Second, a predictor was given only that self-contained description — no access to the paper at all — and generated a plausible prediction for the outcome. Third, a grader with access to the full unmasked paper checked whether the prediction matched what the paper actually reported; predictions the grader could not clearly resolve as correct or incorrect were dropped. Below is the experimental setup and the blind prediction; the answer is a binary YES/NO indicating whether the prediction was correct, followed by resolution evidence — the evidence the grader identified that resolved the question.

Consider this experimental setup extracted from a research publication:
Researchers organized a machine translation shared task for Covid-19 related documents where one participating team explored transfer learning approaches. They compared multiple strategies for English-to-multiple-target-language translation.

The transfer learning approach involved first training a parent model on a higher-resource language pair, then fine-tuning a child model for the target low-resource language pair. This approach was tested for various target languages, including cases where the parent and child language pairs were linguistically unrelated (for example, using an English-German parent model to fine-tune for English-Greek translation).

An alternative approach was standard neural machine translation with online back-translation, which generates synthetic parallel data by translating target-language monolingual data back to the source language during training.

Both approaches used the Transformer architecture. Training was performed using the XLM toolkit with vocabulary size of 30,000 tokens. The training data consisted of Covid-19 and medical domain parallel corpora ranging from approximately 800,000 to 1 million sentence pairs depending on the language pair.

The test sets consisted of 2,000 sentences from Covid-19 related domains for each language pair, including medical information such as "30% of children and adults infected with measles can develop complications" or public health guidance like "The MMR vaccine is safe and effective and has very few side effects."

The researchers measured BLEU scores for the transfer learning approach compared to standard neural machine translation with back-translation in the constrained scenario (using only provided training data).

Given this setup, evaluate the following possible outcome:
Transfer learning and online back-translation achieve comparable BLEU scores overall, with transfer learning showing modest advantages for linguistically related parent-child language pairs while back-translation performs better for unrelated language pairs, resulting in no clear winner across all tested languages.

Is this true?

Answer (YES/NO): NO